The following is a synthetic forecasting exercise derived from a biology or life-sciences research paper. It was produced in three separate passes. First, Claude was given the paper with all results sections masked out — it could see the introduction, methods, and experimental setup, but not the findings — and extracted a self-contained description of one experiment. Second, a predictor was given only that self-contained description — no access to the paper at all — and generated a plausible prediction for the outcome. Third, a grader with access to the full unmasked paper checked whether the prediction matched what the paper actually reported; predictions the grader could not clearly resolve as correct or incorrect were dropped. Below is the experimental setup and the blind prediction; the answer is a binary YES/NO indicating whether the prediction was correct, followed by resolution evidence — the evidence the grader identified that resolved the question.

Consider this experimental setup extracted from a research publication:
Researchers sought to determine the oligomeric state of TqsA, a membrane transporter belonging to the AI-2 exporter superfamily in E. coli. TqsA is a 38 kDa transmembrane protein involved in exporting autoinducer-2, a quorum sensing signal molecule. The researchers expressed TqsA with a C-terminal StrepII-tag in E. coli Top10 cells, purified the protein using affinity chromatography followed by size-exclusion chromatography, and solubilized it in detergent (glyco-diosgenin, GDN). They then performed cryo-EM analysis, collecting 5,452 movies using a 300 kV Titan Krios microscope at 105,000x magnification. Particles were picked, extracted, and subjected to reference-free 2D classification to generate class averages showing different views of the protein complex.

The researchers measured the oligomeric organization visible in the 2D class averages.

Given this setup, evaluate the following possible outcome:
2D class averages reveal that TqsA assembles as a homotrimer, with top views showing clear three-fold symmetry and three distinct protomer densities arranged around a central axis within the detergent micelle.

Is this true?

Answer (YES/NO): NO